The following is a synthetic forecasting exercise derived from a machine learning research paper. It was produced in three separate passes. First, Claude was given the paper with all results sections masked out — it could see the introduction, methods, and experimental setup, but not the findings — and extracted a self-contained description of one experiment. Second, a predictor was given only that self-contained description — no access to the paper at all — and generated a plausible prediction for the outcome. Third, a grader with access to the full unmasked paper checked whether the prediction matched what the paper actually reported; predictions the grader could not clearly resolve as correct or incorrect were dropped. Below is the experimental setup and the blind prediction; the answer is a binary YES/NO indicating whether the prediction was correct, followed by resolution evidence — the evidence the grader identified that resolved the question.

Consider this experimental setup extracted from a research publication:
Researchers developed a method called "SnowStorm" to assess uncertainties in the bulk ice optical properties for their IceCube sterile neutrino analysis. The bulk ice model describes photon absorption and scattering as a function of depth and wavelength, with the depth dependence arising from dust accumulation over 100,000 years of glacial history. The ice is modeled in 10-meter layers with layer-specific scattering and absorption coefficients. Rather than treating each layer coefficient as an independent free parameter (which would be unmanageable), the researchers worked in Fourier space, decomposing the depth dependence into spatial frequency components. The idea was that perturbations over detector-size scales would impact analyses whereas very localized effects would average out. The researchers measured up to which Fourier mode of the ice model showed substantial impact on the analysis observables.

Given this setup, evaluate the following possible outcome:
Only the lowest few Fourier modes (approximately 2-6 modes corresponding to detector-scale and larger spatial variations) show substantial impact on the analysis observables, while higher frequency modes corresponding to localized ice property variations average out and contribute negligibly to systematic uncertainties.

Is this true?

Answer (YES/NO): YES